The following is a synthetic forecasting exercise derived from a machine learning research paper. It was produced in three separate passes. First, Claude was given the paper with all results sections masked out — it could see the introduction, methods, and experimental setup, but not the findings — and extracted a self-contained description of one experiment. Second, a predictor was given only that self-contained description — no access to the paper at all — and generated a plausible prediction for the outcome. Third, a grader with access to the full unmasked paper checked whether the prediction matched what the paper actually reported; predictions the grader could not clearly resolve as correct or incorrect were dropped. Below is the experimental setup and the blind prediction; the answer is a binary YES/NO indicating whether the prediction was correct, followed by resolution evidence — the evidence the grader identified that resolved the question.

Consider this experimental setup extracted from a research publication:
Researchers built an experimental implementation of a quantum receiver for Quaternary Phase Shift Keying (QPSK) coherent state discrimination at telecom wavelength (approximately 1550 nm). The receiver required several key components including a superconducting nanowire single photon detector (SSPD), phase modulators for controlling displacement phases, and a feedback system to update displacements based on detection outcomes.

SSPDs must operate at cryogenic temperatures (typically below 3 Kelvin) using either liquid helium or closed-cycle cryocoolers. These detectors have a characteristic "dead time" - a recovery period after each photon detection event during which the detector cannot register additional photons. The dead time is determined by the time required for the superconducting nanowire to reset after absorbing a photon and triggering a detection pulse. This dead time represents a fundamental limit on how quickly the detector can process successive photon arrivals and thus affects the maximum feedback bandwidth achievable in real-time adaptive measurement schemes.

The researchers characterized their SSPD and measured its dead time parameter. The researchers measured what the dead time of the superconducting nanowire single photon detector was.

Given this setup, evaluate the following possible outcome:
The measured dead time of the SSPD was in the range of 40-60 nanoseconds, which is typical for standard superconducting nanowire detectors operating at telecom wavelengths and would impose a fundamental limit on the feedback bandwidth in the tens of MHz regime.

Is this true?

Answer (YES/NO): YES